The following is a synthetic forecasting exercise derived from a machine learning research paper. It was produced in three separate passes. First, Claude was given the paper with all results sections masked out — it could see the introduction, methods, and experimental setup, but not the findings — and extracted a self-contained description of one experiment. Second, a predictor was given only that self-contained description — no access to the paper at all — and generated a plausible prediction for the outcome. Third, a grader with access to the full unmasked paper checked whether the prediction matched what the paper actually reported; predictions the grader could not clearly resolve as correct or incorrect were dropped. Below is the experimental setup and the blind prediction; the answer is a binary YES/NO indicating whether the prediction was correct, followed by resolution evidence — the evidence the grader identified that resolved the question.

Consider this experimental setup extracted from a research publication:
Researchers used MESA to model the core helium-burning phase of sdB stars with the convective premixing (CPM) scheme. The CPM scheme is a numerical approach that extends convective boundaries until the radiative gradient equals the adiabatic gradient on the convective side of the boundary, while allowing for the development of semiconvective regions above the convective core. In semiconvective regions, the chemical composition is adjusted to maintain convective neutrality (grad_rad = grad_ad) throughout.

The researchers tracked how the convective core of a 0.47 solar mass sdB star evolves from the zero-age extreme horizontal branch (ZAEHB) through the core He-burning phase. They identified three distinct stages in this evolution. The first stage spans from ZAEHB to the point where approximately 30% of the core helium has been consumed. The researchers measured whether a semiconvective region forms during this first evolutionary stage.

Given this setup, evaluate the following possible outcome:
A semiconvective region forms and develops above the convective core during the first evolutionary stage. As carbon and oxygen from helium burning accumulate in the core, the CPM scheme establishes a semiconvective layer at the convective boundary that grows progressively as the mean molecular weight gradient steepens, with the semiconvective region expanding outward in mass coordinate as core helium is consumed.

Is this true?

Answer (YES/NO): NO